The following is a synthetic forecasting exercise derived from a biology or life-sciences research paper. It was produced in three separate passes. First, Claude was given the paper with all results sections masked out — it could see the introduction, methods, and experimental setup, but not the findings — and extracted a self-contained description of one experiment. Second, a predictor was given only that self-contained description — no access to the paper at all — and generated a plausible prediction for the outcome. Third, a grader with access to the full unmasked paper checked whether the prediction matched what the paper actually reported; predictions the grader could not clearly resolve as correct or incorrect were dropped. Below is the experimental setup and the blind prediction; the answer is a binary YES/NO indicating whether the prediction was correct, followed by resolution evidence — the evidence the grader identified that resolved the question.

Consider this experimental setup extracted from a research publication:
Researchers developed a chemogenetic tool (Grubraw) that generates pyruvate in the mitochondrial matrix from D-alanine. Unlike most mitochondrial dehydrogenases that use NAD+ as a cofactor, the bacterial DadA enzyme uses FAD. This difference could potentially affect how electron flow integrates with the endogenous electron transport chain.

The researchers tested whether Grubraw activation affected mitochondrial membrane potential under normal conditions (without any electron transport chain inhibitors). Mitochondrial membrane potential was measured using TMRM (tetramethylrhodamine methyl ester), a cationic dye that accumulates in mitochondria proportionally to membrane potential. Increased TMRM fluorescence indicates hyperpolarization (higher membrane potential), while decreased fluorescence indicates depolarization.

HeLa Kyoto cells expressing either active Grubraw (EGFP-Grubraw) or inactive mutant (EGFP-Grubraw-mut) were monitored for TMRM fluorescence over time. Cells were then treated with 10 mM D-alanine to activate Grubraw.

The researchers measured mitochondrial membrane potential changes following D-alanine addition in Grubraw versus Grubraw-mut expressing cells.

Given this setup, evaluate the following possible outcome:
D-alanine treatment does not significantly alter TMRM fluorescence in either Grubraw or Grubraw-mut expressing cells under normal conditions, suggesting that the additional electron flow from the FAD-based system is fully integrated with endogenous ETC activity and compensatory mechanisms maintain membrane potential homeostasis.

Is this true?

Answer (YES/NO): NO